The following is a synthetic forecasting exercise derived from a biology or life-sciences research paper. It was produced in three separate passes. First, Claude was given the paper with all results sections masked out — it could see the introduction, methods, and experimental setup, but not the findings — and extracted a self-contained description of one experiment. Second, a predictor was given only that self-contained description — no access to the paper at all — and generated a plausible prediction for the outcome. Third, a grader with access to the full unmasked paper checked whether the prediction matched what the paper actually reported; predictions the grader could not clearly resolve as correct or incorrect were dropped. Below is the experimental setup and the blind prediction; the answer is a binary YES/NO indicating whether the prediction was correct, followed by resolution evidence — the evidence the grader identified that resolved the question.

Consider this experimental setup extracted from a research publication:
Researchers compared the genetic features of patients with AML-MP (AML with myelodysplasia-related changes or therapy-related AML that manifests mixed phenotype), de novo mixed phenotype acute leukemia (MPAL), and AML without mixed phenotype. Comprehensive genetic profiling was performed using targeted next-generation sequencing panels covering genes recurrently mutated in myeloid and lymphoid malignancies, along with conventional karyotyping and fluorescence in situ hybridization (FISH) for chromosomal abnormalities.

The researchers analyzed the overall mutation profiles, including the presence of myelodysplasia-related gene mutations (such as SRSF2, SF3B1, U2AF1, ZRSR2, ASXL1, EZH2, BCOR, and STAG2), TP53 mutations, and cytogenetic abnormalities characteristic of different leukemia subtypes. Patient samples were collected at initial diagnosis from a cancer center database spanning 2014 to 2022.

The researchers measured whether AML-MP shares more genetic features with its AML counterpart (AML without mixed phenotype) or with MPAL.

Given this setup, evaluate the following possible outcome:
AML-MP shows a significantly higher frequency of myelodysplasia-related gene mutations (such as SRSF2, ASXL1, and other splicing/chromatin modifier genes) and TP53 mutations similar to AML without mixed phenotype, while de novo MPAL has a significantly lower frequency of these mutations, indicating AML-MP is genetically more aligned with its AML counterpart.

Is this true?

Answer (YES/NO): YES